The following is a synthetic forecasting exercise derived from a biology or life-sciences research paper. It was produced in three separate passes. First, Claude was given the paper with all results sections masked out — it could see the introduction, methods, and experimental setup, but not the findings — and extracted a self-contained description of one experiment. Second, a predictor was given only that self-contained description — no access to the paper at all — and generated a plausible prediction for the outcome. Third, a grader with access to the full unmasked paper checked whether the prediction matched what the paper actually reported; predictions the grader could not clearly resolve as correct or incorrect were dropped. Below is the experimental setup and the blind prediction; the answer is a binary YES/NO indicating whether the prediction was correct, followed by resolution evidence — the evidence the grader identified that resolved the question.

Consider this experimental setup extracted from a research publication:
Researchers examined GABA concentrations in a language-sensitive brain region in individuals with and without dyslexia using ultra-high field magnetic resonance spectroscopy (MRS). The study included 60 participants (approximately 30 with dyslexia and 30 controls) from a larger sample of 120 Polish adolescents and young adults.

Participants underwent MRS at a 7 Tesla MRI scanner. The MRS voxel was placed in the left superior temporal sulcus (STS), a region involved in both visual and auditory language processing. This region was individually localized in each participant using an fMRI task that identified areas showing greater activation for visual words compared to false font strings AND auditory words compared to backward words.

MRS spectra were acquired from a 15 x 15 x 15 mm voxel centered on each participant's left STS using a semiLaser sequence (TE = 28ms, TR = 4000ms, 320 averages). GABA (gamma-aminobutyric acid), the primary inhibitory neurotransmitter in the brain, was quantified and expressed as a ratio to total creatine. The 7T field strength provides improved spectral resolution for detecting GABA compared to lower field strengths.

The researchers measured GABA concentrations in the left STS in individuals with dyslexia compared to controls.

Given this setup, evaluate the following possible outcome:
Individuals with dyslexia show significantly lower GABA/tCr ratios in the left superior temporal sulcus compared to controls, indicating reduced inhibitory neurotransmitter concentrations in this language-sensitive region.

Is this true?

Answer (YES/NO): NO